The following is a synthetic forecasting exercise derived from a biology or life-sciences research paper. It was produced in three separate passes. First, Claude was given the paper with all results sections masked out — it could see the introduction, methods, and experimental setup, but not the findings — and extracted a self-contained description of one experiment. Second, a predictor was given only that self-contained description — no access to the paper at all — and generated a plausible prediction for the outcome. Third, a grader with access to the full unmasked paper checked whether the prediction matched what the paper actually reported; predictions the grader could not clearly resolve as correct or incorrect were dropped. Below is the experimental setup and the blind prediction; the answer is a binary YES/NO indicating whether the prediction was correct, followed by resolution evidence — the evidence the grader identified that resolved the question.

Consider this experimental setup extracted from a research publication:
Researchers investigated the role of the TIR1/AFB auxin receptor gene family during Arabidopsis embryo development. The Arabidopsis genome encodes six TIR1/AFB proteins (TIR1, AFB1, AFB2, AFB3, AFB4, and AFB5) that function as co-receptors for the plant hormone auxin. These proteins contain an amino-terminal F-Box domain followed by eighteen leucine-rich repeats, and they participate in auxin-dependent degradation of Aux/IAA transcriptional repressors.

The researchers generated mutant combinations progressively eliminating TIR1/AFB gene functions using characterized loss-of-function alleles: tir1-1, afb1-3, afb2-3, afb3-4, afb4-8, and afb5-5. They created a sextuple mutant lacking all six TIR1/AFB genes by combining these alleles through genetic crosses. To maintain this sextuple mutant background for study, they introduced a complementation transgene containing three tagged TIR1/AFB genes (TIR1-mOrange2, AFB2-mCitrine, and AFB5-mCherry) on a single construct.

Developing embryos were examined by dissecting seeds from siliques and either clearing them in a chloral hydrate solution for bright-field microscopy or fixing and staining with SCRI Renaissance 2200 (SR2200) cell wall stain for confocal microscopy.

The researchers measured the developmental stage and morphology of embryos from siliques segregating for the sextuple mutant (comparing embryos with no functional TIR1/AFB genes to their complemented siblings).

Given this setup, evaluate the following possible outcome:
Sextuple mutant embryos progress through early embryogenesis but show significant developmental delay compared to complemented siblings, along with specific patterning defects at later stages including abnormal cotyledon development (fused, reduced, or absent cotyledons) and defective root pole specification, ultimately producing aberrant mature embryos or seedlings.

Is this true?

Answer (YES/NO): NO